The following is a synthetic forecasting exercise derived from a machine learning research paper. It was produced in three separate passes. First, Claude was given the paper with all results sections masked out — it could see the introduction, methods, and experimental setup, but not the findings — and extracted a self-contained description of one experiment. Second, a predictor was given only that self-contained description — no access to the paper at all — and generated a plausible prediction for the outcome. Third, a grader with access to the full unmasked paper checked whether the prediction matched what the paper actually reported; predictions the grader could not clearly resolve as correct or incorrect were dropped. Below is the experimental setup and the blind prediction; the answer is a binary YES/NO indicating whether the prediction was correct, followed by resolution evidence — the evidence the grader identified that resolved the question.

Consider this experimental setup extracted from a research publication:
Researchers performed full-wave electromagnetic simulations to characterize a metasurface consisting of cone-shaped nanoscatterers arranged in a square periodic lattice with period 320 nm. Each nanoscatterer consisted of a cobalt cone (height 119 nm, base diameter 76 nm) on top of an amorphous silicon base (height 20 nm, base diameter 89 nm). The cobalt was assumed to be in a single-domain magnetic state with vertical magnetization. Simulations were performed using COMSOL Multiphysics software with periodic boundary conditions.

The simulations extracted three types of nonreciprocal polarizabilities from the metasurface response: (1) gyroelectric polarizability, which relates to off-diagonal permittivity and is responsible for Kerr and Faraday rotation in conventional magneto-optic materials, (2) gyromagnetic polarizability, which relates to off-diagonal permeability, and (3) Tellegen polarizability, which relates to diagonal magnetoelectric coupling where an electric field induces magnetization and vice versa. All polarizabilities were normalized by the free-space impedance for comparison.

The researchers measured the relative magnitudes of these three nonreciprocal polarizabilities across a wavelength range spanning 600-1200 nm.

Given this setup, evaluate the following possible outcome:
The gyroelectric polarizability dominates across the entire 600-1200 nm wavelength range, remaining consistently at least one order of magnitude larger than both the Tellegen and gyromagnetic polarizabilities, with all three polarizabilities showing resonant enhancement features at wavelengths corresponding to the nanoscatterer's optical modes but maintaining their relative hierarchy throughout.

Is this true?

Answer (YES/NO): NO